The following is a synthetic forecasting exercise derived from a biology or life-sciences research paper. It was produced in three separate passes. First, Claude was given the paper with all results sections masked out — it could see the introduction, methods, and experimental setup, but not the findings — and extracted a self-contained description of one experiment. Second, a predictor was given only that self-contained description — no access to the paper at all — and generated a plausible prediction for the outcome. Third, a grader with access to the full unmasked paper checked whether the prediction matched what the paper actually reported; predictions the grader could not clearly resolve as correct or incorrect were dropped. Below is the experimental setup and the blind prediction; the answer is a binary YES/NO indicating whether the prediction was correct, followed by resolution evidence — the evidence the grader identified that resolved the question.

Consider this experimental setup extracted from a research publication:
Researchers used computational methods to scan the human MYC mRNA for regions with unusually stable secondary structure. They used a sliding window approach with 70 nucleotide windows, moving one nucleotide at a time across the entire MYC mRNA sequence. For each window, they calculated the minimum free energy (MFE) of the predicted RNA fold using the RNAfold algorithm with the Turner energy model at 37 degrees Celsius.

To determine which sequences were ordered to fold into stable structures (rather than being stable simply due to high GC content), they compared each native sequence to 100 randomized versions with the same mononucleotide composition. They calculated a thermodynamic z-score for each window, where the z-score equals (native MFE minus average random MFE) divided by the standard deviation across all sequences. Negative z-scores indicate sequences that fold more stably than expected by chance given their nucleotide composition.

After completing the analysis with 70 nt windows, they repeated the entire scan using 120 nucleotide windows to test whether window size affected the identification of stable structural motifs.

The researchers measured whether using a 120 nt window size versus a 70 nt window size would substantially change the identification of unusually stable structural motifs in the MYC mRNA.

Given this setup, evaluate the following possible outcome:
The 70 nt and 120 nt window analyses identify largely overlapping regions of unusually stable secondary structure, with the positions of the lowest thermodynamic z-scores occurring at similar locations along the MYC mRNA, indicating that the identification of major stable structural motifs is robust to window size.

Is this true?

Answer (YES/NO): YES